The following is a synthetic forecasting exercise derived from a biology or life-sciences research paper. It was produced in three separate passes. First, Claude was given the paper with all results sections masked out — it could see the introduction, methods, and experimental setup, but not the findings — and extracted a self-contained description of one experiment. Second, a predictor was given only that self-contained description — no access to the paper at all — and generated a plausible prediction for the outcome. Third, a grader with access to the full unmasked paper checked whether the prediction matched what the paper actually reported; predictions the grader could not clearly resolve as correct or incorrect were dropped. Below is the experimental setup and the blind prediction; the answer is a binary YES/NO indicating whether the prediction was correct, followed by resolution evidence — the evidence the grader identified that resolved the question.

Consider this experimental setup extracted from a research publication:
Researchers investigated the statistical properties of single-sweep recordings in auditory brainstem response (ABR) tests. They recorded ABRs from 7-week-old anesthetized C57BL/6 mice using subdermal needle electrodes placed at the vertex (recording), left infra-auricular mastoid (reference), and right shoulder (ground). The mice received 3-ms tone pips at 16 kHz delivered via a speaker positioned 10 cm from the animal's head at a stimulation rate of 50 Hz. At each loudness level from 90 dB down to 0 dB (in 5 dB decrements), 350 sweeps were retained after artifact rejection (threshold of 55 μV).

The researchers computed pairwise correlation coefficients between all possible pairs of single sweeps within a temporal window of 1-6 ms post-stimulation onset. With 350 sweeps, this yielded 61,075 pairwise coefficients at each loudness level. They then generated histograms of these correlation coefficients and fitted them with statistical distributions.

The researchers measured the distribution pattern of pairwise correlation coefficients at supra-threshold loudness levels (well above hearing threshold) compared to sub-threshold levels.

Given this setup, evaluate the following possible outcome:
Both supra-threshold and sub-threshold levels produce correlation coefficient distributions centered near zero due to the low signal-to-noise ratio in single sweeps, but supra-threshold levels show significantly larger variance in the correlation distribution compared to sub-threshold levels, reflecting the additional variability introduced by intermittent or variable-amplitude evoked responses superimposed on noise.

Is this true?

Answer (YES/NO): NO